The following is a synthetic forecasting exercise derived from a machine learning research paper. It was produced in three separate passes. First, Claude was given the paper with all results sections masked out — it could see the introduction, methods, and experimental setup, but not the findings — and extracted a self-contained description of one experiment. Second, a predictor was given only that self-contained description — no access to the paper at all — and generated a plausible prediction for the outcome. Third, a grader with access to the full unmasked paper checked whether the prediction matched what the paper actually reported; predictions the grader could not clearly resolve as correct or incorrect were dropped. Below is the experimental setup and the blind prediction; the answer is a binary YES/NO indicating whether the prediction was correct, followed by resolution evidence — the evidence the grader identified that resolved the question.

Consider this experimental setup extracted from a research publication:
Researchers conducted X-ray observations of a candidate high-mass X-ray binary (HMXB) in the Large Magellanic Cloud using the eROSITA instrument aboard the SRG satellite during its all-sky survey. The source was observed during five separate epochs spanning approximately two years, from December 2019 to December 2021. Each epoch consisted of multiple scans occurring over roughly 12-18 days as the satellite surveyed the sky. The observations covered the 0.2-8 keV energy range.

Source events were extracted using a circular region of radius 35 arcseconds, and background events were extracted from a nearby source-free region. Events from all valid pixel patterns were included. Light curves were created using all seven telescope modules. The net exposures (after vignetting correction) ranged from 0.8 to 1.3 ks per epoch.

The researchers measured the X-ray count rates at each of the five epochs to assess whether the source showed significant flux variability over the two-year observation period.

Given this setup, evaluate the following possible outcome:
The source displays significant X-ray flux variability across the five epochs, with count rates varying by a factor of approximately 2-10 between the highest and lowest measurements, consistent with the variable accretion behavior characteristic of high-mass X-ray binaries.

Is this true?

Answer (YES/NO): YES